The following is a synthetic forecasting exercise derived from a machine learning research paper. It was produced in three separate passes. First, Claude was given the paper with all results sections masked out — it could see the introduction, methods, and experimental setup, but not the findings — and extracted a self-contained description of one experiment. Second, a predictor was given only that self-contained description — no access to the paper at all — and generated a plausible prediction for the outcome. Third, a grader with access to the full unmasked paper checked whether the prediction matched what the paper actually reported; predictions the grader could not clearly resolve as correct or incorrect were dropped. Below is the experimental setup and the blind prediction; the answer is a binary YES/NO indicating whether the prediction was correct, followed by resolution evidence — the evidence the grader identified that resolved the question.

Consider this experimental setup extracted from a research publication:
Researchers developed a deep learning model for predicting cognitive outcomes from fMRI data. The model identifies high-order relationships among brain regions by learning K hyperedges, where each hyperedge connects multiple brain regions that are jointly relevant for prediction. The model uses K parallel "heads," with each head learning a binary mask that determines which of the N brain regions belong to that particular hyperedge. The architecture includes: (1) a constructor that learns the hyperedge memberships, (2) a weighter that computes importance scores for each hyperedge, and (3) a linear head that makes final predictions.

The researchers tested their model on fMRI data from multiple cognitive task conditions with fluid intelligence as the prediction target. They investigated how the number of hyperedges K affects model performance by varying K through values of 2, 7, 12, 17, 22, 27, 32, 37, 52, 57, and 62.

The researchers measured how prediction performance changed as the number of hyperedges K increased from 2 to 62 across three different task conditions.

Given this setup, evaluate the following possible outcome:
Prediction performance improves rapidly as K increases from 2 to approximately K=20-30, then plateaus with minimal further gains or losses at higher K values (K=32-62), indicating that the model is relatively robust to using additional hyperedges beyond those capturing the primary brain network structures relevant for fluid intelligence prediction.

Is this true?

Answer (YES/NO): YES